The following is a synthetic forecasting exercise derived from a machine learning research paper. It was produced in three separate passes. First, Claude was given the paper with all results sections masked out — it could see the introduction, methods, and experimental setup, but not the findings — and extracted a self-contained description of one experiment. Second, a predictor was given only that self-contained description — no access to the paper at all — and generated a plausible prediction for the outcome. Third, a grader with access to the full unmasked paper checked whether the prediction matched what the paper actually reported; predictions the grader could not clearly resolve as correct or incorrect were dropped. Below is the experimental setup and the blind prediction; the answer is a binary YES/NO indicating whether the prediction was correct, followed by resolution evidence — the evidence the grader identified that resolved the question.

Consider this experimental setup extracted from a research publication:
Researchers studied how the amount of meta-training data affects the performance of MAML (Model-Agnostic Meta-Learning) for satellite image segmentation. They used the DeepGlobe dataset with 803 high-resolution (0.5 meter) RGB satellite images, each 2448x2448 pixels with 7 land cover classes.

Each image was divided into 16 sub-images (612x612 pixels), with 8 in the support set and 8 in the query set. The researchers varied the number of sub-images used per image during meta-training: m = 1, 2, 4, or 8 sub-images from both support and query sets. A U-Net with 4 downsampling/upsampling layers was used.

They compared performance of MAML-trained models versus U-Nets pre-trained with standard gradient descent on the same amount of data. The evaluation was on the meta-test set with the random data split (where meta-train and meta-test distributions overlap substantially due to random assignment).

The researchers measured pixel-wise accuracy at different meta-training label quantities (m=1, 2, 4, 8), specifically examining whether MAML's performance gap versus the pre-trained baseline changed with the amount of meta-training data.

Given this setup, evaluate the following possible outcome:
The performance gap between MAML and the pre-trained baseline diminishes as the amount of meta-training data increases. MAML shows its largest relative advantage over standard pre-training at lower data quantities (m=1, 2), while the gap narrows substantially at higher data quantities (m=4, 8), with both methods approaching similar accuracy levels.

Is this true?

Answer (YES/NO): NO